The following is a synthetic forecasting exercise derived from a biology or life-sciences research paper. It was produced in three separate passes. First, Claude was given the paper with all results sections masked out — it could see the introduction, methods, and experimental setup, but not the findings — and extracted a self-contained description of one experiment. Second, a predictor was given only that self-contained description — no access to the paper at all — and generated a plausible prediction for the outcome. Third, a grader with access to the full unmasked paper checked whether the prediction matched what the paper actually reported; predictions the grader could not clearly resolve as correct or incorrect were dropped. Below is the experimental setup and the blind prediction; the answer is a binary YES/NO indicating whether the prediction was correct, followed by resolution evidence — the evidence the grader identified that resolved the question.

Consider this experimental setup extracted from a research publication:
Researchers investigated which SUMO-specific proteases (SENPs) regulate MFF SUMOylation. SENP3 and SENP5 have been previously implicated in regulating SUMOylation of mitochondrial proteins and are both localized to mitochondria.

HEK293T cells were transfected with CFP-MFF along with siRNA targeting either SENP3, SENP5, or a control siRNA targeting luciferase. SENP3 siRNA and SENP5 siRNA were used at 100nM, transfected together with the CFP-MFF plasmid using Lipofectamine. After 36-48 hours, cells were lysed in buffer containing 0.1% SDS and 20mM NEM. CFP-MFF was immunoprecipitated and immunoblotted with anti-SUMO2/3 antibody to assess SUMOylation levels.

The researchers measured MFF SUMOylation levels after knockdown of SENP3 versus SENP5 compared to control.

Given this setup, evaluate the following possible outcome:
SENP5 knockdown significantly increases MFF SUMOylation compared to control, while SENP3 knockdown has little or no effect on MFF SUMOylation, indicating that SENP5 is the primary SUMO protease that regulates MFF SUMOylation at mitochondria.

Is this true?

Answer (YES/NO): NO